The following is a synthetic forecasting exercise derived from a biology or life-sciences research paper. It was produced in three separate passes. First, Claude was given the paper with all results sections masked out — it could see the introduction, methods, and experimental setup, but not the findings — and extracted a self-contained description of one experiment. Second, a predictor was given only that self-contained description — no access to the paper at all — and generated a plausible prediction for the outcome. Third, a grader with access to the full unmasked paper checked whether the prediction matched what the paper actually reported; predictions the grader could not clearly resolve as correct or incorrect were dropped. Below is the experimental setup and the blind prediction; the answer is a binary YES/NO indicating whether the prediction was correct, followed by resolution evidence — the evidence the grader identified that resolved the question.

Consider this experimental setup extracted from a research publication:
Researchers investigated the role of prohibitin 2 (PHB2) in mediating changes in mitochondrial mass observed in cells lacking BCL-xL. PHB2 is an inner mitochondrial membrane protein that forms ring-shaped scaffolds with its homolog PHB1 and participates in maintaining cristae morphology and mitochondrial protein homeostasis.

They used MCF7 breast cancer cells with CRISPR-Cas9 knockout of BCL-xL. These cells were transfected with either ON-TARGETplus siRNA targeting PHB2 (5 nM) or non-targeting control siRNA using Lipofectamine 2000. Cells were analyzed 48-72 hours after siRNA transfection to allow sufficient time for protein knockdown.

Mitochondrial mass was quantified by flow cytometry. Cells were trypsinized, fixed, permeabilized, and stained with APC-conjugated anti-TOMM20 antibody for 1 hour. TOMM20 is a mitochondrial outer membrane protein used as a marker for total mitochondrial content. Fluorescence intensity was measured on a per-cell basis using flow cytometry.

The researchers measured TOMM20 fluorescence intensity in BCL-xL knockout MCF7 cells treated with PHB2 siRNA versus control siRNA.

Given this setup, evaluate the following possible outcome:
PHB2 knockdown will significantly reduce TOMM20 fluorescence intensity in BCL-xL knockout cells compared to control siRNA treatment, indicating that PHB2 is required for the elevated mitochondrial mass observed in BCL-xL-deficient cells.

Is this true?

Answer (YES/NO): NO